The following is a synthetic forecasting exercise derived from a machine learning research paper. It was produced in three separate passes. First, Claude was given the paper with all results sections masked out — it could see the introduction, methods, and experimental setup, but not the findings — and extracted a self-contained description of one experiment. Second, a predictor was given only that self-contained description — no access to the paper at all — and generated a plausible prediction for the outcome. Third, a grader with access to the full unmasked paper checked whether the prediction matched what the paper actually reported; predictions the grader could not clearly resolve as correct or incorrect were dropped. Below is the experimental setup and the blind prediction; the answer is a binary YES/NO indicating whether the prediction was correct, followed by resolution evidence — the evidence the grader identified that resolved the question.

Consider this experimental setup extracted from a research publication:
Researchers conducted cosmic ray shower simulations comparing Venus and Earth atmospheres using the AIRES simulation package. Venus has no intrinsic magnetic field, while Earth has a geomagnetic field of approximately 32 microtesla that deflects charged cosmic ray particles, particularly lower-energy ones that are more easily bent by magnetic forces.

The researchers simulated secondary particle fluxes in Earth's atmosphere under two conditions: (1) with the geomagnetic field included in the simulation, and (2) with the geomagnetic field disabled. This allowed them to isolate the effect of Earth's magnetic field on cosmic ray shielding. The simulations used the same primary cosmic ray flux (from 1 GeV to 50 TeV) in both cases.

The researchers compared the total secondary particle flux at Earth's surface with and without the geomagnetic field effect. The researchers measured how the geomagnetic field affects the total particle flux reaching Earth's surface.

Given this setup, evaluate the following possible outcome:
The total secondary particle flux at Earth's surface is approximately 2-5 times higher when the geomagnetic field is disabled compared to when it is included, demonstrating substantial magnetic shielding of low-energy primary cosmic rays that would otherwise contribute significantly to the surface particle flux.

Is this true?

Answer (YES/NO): NO